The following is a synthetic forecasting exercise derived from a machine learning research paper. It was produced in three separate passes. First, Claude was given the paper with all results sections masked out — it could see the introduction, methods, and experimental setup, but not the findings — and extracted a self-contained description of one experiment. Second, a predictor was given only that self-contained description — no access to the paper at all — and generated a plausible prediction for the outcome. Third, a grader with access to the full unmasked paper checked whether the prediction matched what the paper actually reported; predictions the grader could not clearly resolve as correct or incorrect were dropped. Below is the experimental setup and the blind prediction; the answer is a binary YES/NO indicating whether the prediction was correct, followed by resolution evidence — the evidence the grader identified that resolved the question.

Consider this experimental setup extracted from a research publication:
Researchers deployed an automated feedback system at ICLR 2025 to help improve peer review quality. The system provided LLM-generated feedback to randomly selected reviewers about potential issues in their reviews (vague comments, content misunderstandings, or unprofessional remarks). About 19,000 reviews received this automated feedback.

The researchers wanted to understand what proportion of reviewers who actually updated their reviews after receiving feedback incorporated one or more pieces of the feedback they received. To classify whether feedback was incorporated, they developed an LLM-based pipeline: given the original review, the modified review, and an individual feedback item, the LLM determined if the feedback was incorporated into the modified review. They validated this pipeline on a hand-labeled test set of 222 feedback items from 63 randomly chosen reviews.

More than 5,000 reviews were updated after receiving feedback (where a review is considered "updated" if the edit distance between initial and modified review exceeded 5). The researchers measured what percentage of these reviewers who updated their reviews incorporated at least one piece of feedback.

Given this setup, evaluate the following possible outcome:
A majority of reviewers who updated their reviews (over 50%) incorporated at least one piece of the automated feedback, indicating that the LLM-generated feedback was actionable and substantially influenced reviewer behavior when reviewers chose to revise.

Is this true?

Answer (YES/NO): YES